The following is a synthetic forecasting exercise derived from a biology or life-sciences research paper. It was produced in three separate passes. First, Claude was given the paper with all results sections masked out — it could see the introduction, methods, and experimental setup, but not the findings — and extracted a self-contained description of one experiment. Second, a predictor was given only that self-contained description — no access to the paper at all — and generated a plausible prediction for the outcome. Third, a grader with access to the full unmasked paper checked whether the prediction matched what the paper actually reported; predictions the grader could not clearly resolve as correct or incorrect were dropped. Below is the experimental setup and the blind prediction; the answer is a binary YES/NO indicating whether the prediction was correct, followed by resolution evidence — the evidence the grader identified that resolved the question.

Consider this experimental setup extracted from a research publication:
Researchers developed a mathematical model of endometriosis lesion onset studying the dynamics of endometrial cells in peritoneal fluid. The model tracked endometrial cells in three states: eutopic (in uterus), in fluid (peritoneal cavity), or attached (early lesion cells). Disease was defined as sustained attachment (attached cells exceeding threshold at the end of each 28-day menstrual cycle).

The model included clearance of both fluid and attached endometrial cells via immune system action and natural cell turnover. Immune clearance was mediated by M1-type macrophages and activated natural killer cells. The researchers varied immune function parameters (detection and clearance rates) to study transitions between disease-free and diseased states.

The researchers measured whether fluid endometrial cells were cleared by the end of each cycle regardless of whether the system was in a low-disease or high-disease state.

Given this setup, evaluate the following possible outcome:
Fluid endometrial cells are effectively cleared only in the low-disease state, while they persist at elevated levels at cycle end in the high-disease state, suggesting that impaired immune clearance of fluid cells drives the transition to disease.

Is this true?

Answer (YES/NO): NO